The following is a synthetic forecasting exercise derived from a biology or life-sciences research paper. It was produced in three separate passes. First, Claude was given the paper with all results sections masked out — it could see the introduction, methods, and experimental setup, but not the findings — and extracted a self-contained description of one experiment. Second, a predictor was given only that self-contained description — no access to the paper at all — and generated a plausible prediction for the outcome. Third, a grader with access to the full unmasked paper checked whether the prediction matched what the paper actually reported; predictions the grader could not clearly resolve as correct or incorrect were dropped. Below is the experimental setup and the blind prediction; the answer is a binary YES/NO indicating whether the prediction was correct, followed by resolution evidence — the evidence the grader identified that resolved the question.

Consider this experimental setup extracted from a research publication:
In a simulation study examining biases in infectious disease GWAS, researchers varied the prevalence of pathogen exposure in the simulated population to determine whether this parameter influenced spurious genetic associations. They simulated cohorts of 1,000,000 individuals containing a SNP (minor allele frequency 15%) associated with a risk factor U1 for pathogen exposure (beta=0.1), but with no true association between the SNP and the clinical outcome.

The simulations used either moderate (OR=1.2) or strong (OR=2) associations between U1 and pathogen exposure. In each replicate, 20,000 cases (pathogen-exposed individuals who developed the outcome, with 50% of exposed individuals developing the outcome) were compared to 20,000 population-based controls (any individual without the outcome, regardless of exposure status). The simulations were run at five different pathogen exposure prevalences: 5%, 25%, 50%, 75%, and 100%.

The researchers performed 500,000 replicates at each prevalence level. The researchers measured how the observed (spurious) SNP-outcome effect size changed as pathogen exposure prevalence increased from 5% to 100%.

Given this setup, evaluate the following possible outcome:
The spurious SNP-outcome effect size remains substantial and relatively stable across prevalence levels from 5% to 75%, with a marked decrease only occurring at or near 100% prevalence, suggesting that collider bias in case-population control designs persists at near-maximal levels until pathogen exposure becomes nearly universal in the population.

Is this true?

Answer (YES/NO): NO